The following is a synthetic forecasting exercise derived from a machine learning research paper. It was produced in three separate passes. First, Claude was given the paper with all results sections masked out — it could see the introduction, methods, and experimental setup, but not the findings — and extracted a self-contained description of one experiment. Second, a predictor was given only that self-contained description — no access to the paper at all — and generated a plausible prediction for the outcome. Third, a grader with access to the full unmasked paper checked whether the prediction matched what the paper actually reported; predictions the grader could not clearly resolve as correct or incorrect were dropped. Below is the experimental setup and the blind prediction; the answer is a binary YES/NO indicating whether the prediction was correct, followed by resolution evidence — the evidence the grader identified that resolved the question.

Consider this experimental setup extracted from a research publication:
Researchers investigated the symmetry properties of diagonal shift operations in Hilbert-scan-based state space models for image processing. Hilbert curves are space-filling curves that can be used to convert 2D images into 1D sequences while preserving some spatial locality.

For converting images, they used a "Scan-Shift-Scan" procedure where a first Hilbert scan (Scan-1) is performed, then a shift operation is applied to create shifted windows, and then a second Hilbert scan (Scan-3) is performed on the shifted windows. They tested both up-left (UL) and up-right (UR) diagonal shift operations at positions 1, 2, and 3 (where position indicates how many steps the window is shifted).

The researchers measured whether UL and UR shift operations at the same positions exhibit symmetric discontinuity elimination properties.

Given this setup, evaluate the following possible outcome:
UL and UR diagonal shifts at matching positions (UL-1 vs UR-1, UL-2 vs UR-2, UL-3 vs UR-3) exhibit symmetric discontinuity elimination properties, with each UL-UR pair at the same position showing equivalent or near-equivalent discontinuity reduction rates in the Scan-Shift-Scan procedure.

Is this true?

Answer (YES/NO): YES